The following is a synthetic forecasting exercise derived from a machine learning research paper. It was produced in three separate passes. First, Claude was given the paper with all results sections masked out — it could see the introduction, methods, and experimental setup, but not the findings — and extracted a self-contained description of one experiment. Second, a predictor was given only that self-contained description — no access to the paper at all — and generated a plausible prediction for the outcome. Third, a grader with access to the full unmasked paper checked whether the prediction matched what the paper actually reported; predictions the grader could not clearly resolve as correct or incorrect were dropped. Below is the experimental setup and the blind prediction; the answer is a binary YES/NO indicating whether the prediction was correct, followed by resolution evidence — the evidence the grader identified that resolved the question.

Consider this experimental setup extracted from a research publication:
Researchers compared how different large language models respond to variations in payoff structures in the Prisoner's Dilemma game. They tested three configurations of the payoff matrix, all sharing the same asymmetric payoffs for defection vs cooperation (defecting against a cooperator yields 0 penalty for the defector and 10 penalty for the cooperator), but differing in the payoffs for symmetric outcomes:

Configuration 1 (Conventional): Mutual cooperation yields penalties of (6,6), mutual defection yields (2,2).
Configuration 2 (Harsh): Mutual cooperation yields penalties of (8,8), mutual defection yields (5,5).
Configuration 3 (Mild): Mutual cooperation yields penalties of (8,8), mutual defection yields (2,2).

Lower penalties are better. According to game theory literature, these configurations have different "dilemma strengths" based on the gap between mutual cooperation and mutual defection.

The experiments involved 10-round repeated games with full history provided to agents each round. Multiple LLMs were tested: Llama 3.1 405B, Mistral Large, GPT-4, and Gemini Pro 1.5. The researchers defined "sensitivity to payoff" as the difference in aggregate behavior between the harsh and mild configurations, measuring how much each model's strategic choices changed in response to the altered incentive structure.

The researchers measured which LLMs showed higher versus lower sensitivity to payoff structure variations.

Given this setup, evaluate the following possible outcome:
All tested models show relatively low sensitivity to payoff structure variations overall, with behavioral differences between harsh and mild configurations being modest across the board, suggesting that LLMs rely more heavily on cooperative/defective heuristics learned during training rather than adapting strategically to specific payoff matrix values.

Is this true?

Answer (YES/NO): NO